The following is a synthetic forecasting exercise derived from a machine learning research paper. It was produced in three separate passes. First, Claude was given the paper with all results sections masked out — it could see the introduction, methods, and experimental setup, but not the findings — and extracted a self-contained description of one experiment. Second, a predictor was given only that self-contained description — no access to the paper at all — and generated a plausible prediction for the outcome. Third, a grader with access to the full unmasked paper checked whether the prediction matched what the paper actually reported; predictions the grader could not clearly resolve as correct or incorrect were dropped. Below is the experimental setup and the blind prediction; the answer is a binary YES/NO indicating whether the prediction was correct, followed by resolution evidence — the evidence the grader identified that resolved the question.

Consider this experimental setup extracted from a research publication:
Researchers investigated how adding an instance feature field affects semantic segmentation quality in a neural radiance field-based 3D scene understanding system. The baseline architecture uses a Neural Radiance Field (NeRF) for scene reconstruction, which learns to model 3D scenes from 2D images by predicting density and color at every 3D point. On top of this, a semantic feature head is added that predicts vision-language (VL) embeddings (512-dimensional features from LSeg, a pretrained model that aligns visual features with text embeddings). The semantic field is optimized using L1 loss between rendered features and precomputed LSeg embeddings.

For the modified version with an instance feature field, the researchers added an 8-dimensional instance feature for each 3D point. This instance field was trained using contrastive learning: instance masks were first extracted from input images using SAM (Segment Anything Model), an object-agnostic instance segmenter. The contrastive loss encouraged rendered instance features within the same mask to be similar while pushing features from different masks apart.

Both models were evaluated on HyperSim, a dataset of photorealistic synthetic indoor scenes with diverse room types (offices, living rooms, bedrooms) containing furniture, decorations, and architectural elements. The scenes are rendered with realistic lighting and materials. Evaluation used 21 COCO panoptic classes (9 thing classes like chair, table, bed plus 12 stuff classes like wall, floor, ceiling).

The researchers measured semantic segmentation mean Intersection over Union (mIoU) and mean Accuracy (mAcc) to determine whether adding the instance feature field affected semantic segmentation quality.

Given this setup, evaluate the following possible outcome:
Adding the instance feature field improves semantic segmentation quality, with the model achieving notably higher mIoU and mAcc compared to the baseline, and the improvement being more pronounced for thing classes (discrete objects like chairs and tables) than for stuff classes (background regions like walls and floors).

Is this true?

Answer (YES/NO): NO